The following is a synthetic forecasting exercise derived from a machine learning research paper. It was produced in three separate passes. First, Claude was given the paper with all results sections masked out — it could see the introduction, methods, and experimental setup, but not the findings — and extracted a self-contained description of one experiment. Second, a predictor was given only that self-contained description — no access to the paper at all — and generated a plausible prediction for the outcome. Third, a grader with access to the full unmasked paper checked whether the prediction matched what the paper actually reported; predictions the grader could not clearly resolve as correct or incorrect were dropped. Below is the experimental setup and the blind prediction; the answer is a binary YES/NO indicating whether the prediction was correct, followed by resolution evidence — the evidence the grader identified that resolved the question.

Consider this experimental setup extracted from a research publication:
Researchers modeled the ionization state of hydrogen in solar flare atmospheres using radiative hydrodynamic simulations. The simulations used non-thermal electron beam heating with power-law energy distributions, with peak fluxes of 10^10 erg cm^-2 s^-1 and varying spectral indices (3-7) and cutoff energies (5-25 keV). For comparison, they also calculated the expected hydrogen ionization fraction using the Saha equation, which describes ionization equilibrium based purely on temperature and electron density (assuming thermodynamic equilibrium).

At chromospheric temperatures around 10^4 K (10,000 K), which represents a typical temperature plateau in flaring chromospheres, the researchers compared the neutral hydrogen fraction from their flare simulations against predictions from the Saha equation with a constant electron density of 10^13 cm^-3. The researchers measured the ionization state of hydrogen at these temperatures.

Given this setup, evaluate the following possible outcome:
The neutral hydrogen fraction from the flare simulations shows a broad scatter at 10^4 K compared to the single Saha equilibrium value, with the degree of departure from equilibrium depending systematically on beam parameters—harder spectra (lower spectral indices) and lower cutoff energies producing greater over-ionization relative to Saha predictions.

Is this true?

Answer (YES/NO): NO